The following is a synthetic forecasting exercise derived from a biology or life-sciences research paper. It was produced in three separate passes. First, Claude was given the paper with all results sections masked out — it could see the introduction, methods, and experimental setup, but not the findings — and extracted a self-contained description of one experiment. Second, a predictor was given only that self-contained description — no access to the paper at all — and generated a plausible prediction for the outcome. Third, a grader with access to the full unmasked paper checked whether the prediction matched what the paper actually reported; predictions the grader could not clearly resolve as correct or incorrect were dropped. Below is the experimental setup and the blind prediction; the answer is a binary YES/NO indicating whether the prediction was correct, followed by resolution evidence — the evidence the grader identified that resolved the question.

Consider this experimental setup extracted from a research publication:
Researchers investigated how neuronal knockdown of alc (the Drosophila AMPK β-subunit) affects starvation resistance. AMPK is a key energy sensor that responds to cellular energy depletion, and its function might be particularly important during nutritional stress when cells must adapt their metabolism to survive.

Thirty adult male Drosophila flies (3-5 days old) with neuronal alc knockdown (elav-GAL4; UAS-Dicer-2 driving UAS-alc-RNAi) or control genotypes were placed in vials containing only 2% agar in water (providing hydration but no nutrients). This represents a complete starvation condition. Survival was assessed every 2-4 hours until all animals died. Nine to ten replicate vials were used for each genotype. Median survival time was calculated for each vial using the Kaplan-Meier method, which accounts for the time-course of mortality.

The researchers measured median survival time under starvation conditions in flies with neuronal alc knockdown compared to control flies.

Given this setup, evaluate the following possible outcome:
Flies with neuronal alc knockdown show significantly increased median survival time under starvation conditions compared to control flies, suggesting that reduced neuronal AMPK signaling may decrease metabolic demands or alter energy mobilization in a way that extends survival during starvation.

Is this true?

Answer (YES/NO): NO